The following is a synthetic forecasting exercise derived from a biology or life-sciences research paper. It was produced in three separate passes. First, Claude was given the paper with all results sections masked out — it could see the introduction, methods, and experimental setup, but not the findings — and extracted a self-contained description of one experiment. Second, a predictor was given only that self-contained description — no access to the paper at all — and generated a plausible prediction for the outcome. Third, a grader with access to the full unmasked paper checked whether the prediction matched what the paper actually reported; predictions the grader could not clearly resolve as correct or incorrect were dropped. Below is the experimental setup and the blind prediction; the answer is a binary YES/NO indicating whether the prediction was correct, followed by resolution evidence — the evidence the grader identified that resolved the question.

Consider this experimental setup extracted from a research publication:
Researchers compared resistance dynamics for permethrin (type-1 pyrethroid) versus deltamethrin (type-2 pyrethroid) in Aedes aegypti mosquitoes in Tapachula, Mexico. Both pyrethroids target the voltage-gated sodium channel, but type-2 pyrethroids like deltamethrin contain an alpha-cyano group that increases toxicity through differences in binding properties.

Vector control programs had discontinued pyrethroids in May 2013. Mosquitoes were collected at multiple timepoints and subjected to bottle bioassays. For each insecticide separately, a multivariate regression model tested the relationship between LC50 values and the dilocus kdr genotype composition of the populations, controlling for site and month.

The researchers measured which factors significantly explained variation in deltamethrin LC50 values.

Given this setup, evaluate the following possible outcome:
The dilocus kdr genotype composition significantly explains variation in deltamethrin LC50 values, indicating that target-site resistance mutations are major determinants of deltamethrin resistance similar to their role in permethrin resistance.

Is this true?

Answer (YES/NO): NO